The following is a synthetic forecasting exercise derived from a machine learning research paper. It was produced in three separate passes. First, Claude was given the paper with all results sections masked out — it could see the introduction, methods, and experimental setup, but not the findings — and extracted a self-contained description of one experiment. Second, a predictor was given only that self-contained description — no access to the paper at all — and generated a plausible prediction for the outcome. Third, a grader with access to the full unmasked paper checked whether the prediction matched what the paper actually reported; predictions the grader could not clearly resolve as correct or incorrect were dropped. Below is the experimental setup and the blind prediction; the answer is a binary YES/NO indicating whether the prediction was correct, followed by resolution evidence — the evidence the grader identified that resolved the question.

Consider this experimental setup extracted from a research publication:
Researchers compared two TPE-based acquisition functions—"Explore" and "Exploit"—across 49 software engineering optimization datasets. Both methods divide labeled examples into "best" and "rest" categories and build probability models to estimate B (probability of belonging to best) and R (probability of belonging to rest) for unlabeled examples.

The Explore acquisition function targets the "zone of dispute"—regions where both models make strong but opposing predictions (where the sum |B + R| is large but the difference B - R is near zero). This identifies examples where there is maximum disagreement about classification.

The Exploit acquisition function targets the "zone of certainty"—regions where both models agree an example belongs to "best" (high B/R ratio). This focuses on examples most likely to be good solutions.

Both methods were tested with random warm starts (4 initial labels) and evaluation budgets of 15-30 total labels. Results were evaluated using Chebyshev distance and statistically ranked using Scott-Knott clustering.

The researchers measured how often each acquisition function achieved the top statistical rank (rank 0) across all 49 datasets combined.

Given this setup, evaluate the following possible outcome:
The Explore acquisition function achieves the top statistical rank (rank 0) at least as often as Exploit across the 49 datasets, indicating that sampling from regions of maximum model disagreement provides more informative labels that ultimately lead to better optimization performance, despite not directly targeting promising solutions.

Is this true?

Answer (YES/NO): NO